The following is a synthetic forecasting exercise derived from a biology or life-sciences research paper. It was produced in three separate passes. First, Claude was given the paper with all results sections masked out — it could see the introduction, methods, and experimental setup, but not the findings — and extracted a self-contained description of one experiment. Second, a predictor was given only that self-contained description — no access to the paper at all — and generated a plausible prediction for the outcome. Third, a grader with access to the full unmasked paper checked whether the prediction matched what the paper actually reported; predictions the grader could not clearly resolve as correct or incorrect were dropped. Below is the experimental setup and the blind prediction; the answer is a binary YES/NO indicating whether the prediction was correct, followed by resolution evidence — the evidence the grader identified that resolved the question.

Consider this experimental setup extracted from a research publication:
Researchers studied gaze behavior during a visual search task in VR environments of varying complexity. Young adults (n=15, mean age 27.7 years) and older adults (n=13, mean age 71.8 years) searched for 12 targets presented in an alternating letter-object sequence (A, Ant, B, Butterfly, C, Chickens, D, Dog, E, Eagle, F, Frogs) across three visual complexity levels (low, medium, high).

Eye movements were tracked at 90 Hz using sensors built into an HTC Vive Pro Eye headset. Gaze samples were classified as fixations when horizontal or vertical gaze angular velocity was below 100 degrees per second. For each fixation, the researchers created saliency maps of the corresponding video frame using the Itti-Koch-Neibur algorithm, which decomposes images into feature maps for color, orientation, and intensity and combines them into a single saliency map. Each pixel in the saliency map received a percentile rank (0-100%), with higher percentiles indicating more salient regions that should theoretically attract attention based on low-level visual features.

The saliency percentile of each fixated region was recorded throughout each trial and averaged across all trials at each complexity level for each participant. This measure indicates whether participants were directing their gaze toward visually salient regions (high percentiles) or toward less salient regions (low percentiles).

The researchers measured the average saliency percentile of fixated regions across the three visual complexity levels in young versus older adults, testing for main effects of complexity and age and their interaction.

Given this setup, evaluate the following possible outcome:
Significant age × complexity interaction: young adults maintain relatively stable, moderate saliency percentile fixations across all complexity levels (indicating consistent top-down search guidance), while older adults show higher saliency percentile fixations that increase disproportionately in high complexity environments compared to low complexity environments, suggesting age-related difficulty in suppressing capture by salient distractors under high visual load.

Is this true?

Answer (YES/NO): NO